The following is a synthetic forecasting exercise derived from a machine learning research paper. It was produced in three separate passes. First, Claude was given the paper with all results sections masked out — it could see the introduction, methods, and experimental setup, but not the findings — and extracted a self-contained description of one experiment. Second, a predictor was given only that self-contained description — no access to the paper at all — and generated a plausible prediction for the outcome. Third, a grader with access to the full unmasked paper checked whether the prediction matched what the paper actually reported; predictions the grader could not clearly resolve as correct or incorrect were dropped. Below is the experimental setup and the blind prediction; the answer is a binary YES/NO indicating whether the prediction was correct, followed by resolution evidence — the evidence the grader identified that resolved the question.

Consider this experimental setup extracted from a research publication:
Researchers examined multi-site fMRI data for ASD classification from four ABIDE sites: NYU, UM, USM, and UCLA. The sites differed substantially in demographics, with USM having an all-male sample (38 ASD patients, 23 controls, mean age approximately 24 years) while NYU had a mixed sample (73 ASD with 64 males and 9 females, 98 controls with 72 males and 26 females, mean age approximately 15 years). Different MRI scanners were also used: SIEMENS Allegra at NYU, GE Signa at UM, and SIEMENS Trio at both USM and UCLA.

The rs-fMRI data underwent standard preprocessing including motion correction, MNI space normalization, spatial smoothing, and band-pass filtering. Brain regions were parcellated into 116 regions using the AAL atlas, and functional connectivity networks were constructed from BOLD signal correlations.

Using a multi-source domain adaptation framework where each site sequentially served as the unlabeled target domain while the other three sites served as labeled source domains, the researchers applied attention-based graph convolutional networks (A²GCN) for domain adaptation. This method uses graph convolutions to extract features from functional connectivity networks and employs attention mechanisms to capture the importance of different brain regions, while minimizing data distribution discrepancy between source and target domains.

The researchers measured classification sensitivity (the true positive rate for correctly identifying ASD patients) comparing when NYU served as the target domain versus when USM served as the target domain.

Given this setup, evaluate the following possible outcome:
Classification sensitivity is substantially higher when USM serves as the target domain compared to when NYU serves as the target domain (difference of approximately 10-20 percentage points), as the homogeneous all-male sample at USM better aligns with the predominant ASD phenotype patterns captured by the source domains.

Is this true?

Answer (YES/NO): NO